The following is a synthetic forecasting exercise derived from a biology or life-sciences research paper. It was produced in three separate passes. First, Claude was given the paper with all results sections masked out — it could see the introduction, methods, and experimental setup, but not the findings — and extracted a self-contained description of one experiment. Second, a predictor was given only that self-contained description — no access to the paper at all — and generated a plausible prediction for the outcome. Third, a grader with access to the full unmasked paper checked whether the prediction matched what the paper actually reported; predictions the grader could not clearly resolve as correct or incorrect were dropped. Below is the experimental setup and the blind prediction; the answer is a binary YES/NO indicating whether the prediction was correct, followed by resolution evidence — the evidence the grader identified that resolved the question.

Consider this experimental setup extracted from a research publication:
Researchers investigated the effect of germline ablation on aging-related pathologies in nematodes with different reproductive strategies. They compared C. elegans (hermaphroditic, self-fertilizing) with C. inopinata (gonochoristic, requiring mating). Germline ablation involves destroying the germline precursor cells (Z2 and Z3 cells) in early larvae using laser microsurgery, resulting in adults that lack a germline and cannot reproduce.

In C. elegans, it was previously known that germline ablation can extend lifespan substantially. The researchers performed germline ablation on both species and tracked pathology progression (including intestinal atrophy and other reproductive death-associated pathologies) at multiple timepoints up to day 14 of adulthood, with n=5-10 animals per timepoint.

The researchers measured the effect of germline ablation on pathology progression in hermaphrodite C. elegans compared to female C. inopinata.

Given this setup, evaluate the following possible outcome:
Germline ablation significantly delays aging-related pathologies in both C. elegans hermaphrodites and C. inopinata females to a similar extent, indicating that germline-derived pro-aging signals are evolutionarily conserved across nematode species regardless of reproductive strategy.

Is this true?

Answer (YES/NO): NO